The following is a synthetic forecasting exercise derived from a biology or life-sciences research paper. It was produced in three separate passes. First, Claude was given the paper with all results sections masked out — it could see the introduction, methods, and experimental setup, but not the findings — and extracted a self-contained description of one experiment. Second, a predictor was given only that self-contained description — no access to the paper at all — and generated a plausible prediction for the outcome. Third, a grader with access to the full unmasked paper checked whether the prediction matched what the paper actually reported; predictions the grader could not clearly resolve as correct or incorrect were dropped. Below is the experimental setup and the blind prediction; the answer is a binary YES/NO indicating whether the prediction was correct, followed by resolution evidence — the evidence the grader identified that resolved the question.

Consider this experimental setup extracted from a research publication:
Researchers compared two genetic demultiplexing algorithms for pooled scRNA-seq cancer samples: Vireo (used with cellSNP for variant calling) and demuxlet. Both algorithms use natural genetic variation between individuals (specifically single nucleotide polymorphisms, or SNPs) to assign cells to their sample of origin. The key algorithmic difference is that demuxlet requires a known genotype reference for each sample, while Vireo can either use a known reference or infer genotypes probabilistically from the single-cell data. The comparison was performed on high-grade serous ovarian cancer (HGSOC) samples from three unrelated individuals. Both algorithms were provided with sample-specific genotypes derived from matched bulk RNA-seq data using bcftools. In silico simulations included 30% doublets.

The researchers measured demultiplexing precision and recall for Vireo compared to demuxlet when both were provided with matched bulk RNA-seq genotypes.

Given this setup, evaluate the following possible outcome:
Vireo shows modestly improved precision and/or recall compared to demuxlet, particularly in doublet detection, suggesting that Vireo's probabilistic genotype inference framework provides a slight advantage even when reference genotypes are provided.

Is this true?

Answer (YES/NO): NO